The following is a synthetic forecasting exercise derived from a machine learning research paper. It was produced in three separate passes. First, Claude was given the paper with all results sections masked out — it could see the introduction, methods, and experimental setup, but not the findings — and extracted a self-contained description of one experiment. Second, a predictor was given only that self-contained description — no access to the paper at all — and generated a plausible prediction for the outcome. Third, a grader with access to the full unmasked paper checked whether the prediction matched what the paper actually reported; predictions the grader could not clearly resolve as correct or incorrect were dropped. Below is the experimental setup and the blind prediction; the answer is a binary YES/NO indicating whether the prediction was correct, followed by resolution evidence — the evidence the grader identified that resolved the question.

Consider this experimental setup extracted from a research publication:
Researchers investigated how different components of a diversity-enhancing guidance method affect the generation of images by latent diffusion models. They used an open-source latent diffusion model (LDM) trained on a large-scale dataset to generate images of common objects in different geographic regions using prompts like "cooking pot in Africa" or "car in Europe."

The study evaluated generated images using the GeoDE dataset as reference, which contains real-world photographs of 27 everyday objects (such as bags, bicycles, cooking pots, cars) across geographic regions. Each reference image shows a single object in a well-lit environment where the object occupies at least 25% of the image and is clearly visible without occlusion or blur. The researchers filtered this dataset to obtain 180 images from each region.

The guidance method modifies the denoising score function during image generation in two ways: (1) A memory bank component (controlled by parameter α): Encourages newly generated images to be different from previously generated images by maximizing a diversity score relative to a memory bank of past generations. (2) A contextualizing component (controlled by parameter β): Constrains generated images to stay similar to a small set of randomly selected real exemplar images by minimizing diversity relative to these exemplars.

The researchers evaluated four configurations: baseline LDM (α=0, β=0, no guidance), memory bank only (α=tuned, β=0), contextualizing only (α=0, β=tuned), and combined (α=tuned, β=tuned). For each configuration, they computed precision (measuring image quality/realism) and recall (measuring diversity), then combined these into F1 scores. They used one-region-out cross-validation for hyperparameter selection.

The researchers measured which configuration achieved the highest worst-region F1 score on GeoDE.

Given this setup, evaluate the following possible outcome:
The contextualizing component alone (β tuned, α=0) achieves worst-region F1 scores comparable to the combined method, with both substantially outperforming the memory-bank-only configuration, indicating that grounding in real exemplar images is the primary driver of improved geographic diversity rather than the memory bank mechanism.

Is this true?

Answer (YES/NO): YES